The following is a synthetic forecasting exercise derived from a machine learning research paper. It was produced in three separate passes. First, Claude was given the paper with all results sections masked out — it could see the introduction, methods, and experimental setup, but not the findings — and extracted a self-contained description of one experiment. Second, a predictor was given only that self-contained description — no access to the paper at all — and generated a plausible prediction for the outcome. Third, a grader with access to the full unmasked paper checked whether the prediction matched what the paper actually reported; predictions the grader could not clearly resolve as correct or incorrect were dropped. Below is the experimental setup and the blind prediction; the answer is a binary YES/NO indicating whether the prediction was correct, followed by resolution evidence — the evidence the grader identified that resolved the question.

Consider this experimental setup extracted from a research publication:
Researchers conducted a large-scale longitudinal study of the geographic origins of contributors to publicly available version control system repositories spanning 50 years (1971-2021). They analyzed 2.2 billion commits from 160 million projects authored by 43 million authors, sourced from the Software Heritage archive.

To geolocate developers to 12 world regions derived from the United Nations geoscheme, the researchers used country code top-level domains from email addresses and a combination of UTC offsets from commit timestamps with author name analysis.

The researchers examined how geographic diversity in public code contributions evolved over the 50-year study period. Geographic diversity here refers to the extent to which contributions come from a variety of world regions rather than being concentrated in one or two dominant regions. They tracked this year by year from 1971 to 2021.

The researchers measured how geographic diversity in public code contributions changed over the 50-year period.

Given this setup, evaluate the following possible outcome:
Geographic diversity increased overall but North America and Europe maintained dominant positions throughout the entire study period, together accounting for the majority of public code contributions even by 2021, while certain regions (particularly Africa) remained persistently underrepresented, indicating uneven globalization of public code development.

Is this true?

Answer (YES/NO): NO